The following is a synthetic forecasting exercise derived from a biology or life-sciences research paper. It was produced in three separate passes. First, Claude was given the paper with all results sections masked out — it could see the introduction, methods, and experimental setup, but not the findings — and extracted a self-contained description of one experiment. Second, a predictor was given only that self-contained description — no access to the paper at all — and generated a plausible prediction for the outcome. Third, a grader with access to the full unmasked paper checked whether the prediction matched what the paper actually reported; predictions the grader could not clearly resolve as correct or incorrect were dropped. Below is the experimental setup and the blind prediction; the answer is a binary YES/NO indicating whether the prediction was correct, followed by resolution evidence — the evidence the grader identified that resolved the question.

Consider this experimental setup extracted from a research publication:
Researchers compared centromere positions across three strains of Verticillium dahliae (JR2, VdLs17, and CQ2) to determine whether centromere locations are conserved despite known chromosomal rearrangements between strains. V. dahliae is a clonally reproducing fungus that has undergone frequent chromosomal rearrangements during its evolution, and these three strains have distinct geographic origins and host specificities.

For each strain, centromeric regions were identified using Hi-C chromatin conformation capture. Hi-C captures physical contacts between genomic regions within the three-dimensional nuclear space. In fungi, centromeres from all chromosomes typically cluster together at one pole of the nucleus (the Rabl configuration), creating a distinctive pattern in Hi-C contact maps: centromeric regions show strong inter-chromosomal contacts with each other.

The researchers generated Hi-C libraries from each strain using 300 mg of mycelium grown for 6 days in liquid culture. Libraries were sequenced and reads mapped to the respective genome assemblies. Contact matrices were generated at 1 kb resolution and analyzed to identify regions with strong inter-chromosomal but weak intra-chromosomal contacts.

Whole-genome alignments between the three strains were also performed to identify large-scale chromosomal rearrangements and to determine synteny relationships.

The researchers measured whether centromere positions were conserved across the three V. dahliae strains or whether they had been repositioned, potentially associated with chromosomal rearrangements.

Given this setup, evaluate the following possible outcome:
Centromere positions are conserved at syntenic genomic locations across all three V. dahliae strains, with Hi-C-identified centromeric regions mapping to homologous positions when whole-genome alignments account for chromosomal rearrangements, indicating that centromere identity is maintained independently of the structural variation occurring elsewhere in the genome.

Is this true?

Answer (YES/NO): YES